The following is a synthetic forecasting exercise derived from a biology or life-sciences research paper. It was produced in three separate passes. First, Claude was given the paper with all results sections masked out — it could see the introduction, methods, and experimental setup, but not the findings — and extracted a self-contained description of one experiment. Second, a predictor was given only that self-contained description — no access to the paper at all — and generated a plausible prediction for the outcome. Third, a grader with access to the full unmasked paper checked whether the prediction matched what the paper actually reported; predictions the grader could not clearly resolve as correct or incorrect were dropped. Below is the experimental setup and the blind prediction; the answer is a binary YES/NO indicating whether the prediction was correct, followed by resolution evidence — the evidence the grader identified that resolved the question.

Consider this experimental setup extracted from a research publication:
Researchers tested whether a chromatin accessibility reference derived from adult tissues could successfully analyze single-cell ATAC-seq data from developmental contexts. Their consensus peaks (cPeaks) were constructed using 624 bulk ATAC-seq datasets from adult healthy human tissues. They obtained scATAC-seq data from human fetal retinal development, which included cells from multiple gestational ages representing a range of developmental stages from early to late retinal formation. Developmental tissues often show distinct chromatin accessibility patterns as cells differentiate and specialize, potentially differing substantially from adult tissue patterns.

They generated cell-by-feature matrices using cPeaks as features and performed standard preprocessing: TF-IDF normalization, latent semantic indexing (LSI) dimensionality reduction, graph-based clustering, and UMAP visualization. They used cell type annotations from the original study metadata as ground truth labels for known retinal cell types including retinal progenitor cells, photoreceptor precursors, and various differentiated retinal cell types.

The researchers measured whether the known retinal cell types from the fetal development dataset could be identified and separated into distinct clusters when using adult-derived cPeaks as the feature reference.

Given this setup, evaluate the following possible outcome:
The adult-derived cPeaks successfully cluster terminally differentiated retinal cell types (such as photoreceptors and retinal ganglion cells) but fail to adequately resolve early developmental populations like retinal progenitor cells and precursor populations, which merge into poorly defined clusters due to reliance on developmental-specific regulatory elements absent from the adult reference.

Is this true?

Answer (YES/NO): NO